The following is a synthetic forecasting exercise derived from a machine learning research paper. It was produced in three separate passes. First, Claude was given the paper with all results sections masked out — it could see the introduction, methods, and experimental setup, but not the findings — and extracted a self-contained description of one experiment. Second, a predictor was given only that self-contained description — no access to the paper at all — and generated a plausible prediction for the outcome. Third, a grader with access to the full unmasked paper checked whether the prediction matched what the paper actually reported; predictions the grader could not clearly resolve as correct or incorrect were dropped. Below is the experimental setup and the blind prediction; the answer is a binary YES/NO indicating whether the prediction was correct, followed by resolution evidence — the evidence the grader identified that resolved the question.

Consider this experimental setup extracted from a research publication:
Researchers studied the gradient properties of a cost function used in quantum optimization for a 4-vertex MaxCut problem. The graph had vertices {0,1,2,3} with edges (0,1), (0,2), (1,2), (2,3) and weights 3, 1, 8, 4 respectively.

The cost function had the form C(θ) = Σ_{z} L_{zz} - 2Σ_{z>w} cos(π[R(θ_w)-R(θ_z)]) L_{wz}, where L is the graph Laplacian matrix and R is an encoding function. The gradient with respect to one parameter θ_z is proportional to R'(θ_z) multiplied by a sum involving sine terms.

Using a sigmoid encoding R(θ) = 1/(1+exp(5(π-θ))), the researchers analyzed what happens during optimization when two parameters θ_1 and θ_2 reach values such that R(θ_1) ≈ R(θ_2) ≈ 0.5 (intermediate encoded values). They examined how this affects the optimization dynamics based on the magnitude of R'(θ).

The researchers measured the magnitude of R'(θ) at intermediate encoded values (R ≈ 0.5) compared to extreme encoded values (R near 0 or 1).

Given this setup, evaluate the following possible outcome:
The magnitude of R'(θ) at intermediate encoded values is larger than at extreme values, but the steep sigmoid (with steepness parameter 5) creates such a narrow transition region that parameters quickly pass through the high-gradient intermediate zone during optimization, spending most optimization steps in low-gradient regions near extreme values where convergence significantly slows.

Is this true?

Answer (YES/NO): NO